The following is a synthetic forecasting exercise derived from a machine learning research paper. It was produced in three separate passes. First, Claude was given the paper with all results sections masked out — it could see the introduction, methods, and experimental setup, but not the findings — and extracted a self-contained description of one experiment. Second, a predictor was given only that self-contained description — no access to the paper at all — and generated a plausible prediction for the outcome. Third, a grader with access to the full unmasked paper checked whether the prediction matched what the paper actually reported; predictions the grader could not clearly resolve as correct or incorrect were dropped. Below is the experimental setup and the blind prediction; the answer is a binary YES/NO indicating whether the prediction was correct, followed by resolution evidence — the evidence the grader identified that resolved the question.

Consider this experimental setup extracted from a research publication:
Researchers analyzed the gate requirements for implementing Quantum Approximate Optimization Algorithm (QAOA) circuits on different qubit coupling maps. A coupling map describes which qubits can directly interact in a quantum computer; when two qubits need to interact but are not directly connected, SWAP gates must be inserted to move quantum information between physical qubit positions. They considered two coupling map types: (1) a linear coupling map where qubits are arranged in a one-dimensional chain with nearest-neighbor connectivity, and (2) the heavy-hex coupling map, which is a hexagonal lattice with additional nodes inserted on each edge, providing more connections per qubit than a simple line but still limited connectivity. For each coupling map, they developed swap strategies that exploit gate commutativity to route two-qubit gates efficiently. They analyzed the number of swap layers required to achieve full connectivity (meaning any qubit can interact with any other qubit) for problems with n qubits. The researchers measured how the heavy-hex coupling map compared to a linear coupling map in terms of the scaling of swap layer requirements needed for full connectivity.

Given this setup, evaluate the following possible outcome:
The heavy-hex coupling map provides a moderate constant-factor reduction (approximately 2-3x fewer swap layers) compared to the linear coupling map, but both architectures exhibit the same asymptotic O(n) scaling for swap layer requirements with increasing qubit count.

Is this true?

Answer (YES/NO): NO